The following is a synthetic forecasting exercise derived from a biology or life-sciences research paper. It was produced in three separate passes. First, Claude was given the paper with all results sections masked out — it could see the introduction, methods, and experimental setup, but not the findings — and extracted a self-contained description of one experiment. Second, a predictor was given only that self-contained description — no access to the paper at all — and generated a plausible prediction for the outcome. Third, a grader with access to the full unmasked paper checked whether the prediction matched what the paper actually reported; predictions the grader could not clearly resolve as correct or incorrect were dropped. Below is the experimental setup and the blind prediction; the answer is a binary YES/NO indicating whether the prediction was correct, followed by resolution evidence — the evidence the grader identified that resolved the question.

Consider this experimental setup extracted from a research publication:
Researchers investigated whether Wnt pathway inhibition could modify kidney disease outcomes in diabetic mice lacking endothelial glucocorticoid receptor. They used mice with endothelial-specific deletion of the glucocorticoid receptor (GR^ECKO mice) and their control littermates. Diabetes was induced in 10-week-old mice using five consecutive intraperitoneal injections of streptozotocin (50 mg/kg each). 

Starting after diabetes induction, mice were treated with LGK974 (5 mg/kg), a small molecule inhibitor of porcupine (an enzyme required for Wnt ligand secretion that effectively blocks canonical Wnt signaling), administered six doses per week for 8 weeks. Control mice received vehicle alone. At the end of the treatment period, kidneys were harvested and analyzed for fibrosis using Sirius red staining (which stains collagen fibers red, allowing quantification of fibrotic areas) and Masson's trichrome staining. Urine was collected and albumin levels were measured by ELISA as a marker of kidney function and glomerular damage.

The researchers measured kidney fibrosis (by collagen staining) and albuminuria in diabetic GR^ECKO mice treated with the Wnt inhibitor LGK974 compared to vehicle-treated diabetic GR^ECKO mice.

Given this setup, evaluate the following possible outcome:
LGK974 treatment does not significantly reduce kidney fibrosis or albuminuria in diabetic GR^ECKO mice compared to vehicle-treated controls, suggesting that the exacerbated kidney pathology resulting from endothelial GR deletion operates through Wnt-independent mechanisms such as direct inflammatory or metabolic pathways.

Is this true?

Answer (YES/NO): NO